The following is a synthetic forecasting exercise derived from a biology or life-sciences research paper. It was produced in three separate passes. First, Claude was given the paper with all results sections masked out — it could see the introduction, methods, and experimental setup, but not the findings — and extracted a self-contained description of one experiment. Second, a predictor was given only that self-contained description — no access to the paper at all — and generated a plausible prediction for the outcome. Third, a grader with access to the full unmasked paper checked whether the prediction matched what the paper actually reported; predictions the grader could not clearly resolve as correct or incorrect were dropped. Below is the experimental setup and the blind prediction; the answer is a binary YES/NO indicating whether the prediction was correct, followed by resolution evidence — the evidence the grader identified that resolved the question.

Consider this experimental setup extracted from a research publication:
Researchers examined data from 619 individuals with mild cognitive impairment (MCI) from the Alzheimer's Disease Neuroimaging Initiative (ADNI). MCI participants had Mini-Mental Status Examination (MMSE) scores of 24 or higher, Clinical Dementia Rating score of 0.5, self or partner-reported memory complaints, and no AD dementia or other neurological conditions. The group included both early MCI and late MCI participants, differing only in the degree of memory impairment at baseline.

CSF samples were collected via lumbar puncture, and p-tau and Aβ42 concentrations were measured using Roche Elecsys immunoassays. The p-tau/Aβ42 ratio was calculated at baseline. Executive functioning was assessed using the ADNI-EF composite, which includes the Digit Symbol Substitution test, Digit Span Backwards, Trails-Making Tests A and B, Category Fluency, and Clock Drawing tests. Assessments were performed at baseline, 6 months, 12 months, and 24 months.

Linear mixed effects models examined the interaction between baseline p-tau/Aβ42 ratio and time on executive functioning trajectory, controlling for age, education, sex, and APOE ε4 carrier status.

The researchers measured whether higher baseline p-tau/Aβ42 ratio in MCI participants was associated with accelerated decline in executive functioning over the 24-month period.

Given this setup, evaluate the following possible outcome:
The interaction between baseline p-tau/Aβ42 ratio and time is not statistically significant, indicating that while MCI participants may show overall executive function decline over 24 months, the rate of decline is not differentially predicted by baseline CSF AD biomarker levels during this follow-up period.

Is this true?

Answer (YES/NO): NO